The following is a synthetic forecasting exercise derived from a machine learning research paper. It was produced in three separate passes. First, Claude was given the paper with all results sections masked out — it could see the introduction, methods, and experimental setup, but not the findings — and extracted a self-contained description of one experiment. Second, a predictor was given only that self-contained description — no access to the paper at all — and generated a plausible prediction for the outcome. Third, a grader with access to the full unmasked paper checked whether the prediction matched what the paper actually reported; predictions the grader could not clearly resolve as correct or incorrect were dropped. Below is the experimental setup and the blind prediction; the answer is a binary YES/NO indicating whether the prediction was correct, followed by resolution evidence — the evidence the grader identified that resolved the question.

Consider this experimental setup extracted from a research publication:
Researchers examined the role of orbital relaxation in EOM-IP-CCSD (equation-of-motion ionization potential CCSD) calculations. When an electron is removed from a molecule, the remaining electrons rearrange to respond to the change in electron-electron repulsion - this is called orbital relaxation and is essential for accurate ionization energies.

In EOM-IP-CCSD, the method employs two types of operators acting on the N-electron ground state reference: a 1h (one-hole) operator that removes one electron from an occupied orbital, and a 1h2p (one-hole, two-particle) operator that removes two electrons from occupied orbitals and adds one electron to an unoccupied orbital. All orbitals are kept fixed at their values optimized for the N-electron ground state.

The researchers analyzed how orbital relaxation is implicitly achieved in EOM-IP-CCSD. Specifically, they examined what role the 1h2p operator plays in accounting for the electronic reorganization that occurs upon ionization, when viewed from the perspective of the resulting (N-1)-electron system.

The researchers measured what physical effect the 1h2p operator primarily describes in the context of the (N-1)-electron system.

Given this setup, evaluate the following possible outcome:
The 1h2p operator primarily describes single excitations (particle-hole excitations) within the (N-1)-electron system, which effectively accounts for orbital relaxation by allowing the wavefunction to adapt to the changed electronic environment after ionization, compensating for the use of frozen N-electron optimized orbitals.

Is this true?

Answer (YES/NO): YES